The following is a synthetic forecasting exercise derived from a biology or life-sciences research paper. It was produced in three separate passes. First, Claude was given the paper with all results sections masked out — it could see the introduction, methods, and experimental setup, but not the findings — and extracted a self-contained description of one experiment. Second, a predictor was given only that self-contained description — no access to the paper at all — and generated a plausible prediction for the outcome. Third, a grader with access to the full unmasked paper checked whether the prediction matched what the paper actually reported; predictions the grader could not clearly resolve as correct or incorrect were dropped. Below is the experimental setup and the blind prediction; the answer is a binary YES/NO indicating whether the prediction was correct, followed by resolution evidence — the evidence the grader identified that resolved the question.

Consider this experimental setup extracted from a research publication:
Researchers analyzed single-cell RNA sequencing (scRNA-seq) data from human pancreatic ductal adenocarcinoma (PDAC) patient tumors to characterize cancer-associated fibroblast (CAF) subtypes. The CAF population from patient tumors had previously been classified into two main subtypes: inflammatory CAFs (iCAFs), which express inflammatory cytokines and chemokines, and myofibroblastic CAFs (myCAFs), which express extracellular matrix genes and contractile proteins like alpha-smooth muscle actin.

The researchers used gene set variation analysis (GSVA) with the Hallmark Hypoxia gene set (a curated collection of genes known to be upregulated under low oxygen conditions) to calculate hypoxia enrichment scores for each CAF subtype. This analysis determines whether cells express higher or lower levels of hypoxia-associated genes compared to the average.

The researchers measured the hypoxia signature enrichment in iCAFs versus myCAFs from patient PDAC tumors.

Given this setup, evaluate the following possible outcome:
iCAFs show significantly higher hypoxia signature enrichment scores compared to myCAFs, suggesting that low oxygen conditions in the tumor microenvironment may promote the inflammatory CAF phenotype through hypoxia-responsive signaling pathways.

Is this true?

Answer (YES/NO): YES